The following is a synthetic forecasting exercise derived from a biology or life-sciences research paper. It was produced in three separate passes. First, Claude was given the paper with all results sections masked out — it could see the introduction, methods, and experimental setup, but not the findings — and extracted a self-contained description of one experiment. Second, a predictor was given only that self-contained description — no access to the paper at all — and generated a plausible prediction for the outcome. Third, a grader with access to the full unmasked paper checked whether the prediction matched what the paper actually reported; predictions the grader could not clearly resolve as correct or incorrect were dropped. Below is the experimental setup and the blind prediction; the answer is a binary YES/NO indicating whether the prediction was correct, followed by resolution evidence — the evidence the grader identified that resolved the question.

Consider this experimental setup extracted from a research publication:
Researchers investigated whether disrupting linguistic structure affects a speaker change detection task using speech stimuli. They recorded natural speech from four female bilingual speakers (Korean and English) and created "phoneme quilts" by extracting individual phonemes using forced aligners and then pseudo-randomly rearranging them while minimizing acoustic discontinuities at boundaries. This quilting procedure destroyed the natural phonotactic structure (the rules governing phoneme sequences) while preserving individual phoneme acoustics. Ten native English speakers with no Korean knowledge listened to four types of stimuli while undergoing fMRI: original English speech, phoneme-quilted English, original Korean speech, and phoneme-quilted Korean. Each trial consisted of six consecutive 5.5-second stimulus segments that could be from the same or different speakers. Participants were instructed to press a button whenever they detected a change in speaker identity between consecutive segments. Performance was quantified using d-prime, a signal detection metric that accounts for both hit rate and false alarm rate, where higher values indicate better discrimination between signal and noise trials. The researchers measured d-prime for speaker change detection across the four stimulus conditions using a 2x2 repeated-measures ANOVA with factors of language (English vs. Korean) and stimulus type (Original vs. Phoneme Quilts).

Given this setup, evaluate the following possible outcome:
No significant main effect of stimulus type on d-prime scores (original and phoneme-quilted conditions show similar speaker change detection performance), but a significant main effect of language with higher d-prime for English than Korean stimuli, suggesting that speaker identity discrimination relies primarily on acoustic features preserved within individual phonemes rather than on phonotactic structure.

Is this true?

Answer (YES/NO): NO